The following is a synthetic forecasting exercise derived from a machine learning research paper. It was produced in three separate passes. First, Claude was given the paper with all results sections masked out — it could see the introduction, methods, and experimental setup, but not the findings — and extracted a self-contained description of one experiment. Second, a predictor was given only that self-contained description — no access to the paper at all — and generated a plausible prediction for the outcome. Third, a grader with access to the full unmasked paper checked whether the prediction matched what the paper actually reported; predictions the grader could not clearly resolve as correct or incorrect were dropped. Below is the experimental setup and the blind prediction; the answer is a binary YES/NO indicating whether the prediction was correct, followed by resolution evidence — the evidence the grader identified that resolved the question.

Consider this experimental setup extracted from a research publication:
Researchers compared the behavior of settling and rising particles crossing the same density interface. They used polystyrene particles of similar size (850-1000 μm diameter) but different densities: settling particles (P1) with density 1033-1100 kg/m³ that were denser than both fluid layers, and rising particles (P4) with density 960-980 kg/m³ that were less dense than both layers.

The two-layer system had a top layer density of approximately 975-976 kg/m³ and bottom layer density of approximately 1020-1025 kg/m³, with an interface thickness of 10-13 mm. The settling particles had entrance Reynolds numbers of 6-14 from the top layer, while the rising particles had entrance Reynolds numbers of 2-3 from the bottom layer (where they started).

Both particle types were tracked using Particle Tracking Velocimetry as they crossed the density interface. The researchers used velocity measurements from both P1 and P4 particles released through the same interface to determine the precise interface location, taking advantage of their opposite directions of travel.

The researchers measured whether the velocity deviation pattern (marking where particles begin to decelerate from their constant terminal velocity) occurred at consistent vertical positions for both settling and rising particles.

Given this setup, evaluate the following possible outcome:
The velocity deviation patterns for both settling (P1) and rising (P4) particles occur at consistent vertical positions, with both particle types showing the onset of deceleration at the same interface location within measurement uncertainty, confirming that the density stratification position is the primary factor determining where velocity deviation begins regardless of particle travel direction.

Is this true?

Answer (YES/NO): YES